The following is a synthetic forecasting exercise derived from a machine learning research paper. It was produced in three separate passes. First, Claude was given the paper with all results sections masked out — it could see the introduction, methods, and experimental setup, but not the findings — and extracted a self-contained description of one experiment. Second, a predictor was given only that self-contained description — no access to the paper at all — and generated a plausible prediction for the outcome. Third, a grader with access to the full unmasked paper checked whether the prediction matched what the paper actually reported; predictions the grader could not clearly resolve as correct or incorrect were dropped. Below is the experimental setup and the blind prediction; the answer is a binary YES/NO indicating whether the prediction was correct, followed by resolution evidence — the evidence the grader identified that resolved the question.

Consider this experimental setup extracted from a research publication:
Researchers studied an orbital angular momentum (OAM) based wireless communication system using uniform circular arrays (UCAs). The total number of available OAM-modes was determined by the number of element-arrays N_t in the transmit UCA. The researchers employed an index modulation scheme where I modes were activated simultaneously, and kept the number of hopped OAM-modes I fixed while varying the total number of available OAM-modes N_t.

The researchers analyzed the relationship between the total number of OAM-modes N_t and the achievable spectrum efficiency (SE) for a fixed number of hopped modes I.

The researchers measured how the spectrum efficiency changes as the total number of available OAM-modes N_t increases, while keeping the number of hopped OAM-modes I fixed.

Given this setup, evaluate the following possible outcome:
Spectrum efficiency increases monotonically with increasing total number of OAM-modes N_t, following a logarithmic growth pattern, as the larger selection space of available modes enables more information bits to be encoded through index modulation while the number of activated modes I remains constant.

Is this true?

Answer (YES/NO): YES